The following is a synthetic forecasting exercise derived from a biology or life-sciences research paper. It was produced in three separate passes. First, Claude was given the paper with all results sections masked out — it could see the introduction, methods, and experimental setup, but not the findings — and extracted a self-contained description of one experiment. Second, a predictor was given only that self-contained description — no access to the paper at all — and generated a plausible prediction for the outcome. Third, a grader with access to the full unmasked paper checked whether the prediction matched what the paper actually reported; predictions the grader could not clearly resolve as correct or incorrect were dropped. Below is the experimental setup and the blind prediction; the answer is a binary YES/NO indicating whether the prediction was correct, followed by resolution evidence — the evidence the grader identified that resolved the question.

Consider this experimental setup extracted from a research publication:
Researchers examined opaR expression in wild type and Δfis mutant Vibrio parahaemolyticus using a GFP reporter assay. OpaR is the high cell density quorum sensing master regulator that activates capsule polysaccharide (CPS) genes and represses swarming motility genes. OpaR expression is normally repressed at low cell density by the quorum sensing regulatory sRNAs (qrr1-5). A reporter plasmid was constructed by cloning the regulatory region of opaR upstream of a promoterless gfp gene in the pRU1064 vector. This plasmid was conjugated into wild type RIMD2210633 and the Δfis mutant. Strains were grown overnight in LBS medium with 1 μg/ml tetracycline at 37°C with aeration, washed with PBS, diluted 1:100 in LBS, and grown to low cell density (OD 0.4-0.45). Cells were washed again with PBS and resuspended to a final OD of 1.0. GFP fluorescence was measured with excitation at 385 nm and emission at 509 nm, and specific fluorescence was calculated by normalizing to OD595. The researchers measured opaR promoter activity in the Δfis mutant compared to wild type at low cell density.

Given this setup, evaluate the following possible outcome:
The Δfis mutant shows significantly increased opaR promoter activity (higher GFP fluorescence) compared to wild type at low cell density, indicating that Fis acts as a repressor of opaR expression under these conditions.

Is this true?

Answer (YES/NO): YES